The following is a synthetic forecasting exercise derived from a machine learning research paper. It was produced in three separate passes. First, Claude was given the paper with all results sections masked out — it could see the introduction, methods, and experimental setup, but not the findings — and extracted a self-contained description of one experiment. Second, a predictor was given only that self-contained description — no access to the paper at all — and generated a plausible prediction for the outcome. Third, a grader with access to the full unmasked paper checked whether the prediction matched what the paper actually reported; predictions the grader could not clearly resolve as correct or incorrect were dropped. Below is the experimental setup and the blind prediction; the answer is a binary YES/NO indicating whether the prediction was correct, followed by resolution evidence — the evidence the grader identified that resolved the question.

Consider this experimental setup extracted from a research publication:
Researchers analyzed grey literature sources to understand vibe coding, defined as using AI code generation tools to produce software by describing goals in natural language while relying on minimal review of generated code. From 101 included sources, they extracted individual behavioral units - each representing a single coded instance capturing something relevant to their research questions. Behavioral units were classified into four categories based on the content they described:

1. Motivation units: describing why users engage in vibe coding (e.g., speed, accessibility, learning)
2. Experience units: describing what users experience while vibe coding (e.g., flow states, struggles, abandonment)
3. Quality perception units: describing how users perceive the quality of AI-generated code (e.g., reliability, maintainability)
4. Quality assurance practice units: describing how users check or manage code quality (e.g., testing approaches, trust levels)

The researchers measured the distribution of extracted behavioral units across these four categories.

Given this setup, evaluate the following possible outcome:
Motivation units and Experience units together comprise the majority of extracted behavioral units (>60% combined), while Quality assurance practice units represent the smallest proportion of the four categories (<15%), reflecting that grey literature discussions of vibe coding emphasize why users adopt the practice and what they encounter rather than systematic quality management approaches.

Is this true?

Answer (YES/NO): NO